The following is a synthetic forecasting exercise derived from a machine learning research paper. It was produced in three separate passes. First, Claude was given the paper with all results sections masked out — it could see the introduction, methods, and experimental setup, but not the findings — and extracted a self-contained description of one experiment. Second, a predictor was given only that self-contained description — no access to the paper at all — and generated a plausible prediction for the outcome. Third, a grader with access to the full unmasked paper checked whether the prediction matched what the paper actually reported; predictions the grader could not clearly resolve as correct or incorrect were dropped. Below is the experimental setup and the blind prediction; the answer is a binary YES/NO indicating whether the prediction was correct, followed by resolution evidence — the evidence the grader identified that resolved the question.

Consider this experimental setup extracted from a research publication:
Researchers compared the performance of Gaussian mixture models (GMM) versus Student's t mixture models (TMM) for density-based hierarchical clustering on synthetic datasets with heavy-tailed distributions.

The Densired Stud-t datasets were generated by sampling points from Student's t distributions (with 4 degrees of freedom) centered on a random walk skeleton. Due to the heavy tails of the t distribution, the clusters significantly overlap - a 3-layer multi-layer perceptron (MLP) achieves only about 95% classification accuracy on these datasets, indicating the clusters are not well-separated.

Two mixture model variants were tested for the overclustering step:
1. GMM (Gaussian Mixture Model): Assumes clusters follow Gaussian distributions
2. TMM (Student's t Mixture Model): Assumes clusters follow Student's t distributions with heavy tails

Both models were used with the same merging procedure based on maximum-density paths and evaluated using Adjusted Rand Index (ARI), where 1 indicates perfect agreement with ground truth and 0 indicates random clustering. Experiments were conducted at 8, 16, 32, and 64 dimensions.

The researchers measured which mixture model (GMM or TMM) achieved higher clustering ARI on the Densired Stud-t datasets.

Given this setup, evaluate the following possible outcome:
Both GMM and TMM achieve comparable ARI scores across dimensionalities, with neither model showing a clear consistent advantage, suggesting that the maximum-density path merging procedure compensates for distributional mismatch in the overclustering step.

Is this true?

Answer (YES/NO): NO